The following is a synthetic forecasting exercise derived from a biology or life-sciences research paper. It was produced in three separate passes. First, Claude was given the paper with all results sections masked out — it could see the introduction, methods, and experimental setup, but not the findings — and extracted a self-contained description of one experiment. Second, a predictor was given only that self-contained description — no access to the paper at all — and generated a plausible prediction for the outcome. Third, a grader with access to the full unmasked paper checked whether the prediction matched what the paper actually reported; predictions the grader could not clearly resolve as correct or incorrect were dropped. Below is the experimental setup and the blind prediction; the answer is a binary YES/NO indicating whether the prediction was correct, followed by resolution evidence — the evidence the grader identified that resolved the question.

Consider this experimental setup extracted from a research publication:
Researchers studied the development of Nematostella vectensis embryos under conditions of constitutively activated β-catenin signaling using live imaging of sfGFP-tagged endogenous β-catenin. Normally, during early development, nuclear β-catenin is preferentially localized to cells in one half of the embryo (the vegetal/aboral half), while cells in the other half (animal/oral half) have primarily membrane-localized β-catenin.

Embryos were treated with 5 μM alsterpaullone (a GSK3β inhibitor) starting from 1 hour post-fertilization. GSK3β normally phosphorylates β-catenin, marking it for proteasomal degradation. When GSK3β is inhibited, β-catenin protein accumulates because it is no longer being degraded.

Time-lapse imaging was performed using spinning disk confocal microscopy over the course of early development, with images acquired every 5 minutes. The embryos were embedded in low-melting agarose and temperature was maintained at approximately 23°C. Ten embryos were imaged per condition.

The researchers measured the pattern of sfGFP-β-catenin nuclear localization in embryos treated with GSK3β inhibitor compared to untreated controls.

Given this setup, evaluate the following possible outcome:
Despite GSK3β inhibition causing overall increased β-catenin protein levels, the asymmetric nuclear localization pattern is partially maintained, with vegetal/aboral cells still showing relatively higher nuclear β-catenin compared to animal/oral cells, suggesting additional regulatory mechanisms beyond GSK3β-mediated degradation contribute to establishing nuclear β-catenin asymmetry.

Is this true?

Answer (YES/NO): NO